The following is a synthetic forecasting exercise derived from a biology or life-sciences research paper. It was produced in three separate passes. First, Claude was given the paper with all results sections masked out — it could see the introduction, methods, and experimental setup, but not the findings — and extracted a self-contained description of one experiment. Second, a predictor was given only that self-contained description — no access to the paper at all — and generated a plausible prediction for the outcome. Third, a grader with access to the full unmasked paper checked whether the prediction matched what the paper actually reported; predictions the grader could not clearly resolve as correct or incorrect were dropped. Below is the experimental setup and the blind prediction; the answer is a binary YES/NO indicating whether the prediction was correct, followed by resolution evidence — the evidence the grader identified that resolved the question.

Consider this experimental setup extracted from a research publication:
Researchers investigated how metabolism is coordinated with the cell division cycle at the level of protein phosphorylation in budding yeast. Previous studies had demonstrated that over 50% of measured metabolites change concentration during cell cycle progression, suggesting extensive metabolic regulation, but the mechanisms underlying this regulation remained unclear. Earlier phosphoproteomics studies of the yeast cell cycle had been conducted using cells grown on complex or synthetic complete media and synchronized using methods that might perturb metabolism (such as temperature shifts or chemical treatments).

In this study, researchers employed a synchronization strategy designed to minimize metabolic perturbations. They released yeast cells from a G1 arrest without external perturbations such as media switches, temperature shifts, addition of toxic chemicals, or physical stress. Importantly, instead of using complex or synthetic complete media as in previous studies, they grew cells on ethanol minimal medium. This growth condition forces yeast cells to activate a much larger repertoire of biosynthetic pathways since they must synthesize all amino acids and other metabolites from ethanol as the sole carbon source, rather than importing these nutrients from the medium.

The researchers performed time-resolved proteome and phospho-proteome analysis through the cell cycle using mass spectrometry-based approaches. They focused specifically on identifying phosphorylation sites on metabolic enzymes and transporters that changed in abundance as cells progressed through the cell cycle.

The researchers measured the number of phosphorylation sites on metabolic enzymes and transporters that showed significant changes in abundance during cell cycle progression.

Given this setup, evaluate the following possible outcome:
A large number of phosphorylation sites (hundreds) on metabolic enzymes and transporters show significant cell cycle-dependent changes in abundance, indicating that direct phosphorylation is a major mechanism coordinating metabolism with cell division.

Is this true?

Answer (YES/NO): YES